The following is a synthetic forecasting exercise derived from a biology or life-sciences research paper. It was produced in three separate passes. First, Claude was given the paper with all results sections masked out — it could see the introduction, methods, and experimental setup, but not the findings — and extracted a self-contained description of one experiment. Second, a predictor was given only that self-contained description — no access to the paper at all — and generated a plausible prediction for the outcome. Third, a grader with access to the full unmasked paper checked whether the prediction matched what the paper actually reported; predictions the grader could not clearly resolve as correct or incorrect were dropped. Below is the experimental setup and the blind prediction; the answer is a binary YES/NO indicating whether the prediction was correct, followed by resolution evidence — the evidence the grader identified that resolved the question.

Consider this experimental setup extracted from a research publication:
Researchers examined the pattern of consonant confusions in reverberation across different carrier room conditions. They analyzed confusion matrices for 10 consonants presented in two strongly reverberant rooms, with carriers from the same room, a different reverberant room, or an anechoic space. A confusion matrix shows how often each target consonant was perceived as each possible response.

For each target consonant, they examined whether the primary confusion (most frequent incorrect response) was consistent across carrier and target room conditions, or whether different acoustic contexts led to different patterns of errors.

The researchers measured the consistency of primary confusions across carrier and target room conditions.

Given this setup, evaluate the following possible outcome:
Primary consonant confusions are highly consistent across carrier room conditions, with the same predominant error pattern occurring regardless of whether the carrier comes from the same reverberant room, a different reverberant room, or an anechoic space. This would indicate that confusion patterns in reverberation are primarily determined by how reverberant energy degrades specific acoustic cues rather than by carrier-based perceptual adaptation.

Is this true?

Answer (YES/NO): YES